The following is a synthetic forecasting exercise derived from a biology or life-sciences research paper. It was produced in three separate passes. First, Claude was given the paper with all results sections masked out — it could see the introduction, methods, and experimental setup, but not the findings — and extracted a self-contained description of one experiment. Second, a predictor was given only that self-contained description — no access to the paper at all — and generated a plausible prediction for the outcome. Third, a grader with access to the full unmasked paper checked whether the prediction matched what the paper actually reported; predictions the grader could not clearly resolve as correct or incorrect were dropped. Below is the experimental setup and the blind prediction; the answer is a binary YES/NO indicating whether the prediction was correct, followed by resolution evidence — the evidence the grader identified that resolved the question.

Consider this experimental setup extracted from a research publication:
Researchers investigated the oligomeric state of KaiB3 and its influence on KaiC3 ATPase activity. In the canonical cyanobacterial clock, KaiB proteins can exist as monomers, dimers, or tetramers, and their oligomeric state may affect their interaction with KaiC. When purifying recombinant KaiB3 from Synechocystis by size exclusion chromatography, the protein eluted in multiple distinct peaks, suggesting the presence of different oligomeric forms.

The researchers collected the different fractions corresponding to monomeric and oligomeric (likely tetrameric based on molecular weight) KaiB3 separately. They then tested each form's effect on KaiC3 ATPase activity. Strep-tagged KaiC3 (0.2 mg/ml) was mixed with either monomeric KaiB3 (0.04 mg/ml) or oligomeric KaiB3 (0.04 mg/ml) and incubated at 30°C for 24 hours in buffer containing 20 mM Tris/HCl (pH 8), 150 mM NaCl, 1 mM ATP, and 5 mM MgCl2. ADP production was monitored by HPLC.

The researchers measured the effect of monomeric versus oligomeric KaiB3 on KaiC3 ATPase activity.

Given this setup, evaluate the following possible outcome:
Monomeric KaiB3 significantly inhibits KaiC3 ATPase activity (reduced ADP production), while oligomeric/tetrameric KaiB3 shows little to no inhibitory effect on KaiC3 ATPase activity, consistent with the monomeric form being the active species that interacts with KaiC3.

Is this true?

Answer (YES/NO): YES